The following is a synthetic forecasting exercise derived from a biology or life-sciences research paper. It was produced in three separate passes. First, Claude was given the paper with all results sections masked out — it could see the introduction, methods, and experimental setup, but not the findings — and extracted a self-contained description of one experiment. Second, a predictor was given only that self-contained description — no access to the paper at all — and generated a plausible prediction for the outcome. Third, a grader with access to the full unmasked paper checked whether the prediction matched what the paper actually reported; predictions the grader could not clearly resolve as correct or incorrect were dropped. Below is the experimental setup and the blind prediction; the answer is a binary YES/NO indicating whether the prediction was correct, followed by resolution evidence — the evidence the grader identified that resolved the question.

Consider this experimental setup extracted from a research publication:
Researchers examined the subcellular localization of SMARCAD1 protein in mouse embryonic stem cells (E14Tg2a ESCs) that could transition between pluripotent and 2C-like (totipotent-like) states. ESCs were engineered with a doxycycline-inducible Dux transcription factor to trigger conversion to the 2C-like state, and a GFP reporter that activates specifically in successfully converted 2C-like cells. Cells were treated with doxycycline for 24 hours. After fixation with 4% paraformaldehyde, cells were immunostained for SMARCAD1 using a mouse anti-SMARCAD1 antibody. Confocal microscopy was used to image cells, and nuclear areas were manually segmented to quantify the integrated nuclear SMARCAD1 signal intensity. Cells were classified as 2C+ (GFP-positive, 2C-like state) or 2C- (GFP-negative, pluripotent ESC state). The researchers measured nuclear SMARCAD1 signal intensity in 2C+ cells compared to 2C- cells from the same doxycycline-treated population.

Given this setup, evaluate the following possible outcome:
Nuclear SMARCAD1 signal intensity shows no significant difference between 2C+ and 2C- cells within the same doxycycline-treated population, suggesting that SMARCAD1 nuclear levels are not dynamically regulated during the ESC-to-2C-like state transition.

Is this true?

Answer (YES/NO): NO